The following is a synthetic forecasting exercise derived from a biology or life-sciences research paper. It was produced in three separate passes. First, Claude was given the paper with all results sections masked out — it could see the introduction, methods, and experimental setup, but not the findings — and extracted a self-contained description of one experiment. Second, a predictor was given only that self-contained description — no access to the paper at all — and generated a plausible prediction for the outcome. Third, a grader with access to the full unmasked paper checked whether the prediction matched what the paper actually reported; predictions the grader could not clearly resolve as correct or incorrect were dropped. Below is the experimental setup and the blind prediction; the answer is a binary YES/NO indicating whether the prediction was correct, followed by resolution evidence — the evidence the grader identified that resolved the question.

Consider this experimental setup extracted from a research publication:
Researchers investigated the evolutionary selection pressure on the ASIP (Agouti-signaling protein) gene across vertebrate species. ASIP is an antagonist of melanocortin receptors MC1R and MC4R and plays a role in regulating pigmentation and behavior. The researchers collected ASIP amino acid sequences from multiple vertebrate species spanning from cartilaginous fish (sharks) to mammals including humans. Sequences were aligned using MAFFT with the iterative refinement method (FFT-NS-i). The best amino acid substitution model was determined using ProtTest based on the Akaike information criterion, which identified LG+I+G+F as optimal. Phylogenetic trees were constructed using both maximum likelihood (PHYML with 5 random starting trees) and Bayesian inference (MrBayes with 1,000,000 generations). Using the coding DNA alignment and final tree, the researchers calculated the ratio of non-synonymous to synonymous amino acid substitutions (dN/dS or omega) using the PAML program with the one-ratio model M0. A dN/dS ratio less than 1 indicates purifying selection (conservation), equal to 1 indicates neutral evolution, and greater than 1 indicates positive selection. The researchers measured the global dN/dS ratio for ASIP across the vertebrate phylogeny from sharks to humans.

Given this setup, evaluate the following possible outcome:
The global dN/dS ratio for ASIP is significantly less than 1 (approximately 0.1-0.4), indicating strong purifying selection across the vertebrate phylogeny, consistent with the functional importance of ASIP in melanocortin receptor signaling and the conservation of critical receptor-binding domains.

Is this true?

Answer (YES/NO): YES